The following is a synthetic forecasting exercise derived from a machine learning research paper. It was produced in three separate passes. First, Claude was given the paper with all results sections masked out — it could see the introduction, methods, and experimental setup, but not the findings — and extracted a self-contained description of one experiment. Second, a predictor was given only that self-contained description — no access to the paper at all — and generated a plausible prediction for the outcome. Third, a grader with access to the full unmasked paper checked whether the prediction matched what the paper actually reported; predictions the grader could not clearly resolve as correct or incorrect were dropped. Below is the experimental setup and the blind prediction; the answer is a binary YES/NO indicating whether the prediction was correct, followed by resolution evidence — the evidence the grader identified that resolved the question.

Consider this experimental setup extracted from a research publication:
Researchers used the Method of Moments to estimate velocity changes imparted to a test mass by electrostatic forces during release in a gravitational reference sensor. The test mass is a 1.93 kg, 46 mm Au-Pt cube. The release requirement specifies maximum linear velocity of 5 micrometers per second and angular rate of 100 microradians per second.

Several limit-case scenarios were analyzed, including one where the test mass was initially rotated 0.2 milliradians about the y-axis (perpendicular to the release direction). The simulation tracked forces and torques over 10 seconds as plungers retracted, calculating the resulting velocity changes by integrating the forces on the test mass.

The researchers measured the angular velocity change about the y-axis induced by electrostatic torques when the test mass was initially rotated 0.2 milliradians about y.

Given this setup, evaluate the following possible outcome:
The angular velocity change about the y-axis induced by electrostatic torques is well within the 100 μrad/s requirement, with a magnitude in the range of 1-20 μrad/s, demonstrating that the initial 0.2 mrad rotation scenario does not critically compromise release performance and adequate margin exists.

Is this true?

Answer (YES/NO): YES